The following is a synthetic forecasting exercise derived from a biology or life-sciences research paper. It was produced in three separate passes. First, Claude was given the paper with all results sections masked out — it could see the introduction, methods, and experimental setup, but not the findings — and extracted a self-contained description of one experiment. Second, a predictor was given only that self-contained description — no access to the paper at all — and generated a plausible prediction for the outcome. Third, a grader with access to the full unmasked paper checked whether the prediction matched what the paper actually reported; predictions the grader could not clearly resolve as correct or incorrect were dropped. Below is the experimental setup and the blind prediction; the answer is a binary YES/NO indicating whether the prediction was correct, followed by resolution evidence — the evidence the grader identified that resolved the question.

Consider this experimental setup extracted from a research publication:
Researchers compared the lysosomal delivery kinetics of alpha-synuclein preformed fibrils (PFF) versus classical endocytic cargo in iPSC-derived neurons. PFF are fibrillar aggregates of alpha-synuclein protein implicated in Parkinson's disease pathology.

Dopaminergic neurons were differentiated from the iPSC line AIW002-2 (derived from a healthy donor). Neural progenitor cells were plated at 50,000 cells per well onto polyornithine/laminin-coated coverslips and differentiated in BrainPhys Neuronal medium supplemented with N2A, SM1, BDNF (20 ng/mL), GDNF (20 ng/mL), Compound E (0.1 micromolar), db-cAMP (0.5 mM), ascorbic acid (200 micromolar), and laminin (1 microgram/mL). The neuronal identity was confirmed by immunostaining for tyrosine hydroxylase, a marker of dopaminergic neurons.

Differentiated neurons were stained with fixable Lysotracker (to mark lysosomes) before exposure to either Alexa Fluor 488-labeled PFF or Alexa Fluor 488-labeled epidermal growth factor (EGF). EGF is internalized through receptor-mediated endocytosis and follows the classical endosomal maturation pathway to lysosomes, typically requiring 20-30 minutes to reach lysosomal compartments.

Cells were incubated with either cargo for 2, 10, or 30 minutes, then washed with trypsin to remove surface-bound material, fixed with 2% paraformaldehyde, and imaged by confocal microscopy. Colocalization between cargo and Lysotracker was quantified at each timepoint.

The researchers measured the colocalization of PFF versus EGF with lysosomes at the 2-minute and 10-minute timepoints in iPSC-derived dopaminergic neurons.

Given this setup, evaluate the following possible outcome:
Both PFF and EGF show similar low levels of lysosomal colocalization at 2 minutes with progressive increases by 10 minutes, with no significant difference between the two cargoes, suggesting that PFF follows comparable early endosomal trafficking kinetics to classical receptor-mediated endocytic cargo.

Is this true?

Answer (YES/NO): NO